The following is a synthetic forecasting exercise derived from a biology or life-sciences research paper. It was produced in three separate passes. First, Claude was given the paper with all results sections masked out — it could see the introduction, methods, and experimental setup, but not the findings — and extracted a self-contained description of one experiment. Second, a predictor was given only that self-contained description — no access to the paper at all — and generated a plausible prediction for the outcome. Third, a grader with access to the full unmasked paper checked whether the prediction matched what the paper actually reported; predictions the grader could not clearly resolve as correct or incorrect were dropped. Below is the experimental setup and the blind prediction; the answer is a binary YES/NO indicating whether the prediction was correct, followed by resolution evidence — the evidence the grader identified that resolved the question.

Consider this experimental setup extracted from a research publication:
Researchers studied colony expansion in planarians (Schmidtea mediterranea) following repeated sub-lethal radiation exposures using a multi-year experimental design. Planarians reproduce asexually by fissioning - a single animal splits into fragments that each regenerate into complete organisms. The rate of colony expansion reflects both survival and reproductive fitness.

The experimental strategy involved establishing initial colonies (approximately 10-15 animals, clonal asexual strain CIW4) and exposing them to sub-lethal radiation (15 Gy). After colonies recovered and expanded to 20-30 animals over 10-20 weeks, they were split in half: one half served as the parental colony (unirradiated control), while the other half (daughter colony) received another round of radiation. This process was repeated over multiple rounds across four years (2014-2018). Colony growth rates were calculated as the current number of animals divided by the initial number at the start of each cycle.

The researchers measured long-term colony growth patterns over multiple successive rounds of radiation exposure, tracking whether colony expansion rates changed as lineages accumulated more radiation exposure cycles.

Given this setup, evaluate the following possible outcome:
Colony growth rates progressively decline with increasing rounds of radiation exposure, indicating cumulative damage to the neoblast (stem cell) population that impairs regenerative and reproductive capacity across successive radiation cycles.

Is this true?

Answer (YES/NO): NO